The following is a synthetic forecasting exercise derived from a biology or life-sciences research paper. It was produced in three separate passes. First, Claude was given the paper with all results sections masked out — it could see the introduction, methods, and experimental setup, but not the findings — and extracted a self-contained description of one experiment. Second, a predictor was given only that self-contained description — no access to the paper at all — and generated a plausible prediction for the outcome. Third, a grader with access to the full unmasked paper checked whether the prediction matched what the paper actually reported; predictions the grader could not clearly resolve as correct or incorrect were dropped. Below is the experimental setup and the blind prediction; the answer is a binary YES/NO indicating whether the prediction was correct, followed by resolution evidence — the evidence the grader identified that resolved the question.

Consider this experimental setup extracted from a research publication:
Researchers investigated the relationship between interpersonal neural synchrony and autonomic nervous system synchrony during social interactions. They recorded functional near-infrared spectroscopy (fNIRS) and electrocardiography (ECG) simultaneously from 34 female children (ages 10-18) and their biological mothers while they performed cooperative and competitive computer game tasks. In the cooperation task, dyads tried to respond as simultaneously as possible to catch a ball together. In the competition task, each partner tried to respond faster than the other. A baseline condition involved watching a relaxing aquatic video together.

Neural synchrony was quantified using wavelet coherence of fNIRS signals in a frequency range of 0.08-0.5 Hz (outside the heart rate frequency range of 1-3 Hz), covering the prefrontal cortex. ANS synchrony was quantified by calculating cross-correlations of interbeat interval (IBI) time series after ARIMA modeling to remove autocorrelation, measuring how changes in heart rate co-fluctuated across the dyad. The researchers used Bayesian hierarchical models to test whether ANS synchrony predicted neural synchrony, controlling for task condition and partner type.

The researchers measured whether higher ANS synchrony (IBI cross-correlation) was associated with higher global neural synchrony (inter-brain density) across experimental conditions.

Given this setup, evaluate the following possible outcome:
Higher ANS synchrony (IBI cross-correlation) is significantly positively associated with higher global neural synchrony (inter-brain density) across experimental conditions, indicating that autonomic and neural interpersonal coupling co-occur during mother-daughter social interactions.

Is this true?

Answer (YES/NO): NO